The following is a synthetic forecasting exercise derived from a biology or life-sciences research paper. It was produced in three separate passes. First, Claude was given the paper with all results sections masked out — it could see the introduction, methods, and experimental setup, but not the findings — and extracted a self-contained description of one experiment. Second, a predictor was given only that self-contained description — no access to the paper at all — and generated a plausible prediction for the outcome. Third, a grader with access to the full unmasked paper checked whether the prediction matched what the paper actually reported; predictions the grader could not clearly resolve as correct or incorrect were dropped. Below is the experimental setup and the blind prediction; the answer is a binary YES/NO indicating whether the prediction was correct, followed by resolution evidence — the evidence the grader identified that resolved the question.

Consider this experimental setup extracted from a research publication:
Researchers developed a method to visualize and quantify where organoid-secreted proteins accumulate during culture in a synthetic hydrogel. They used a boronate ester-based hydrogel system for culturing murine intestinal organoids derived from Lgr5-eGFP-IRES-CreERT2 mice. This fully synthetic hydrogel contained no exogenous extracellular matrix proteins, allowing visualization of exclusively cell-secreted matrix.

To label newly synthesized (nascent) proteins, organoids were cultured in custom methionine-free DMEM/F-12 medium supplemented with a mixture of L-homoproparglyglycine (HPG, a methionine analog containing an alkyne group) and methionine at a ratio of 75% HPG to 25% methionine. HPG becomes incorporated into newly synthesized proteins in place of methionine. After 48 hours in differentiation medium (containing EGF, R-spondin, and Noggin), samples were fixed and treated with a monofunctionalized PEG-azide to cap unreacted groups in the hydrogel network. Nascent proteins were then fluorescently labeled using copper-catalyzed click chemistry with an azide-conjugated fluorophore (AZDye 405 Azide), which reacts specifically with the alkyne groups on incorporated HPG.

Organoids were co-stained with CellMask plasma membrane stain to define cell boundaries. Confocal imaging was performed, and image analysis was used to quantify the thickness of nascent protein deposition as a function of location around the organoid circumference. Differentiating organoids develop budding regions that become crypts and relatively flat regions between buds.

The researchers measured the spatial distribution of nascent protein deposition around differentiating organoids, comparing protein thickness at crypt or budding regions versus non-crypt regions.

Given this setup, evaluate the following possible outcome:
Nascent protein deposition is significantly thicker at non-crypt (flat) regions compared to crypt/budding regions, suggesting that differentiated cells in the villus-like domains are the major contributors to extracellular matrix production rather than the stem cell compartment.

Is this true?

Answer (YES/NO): NO